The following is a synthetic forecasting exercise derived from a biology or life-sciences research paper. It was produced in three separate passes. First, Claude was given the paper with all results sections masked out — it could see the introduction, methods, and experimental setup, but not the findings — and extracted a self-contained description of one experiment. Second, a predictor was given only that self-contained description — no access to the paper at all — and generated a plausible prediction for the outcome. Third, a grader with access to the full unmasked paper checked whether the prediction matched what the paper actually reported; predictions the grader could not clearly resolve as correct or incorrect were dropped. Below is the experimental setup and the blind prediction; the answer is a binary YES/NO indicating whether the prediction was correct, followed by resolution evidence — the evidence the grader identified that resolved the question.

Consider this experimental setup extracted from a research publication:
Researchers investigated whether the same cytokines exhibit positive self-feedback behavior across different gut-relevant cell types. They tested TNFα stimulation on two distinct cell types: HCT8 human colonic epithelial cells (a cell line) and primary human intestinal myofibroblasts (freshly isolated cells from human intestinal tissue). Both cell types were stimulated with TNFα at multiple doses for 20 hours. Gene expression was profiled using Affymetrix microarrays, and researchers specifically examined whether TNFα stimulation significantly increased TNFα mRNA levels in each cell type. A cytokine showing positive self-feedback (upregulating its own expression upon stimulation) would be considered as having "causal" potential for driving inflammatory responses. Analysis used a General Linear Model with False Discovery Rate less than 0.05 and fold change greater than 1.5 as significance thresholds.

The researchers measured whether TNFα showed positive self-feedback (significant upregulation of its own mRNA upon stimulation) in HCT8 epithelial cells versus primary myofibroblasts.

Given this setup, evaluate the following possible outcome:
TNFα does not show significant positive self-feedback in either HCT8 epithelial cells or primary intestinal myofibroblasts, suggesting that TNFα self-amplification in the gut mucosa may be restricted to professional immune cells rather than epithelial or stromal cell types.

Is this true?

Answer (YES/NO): NO